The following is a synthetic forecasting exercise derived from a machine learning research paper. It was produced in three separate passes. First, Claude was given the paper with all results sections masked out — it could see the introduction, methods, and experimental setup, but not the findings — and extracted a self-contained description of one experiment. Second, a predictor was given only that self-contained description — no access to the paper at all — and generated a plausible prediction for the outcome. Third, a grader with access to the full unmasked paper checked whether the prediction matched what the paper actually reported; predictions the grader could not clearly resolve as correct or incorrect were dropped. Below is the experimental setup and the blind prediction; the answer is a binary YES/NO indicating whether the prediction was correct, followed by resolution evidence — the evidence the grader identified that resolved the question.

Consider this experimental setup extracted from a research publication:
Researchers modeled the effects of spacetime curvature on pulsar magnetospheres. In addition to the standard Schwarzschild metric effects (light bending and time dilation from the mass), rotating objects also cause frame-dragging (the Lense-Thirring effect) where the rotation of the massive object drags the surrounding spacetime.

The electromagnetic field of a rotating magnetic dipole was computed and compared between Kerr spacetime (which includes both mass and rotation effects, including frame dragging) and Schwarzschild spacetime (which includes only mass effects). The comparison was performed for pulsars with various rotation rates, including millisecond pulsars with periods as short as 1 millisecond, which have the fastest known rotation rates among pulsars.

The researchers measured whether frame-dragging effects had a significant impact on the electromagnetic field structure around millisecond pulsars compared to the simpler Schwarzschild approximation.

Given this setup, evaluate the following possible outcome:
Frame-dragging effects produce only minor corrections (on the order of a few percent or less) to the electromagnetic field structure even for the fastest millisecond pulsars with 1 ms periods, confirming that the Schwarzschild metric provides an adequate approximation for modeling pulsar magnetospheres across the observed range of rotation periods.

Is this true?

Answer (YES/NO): YES